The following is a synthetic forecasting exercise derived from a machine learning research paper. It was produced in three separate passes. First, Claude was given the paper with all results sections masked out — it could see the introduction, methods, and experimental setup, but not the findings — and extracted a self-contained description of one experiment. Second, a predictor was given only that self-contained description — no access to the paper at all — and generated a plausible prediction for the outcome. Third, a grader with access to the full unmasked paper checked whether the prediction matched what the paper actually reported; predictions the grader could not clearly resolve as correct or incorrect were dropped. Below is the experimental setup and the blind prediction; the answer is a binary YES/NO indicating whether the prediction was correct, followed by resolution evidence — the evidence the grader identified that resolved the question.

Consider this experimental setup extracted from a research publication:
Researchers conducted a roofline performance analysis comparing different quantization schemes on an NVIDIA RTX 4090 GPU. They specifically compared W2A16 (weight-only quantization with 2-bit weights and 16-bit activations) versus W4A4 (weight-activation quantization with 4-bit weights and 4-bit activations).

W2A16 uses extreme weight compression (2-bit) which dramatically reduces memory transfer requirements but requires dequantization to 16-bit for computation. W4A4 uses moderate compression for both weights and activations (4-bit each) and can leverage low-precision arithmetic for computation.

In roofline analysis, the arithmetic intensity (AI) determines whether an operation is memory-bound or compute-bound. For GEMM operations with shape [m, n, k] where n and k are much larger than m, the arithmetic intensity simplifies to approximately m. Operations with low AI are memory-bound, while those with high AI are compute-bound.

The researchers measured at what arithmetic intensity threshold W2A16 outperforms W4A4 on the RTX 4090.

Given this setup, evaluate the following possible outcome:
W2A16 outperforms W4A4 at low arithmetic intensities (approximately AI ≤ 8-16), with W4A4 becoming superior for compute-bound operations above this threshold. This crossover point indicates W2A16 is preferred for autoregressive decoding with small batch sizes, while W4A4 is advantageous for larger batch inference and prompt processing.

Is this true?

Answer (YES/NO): NO